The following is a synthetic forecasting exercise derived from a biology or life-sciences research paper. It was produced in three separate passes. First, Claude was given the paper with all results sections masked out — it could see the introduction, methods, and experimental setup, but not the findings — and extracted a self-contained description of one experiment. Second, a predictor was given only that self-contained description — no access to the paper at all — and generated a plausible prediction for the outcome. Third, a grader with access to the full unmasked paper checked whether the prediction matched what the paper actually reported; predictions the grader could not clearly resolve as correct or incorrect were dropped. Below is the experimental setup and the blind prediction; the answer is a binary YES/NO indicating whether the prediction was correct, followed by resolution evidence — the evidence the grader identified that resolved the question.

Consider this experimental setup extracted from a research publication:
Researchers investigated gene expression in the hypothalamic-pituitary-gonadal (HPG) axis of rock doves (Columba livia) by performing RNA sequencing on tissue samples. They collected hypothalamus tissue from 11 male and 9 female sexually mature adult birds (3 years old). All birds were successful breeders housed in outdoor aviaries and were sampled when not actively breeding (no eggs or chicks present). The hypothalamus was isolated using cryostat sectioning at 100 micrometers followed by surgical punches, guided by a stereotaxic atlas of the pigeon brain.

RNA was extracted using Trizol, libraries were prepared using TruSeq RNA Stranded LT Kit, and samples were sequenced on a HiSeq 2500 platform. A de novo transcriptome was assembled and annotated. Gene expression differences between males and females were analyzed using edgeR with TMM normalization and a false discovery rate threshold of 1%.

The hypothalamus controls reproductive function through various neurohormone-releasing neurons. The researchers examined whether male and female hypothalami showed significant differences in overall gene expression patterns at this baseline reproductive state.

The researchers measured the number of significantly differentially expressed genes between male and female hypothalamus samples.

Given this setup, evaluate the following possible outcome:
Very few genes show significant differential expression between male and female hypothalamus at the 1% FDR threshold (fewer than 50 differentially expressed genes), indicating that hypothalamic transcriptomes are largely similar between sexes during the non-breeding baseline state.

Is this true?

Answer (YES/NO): YES